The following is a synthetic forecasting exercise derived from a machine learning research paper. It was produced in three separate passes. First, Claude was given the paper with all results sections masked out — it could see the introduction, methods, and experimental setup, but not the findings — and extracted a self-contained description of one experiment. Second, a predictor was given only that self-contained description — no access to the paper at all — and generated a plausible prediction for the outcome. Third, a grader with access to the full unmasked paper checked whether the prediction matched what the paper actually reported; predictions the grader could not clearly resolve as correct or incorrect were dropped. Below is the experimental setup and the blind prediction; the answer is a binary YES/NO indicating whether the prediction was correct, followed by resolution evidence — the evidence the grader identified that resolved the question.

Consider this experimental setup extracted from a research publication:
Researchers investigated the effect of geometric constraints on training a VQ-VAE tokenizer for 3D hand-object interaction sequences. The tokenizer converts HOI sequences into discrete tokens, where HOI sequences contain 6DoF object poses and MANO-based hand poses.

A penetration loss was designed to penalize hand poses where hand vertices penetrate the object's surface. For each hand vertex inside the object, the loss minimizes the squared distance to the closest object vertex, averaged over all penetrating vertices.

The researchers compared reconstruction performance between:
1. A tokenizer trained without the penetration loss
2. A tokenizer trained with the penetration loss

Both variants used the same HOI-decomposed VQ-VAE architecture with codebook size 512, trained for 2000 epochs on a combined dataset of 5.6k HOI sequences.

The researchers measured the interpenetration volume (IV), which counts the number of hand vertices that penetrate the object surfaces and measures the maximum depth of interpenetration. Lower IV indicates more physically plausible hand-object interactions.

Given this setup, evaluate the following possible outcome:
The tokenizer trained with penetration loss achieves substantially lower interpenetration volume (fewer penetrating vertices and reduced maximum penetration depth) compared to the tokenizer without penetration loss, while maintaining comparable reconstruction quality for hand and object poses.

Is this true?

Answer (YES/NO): YES